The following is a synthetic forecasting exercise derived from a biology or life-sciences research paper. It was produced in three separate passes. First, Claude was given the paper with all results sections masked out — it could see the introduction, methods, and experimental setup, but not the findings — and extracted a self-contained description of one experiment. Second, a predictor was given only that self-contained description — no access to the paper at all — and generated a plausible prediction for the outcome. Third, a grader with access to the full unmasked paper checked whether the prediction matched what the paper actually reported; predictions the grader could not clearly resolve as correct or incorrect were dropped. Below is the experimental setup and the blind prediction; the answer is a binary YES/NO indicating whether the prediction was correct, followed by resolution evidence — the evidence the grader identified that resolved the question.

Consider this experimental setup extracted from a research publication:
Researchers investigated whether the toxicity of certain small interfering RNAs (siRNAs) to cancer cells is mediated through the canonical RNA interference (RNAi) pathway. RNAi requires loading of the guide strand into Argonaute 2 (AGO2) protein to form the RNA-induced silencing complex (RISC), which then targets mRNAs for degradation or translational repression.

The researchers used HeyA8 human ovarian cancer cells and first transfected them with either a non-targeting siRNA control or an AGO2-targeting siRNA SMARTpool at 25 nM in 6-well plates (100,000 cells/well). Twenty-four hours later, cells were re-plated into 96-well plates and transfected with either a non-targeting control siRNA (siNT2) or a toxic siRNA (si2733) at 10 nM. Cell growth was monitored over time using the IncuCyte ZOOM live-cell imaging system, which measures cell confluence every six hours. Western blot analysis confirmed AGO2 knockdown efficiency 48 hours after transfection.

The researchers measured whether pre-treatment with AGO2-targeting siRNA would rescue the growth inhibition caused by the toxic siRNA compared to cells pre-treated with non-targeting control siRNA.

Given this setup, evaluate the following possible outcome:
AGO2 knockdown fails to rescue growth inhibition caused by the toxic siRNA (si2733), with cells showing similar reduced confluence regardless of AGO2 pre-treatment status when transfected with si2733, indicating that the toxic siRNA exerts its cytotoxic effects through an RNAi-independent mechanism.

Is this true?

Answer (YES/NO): NO